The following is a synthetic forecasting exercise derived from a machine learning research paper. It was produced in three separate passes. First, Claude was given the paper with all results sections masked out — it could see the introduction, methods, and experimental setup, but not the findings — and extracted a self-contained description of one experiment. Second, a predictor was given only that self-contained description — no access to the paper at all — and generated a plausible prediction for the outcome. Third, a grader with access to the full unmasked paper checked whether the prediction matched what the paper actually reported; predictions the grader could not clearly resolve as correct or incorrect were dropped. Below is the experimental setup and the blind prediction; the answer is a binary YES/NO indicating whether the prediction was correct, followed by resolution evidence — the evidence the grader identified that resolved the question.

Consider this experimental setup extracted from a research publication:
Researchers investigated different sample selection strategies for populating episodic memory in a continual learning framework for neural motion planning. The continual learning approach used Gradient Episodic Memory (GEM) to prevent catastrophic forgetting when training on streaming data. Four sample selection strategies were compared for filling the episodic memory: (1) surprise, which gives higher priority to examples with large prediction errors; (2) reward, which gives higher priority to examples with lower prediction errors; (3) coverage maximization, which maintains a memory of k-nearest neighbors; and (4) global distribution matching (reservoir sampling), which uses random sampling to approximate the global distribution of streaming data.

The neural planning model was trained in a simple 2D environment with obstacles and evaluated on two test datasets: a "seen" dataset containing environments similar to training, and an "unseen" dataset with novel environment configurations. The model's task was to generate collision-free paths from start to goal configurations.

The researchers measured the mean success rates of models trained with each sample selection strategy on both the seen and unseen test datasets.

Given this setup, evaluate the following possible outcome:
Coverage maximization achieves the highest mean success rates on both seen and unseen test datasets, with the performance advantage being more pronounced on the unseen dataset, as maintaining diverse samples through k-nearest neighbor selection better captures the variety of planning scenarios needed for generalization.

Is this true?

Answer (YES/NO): NO